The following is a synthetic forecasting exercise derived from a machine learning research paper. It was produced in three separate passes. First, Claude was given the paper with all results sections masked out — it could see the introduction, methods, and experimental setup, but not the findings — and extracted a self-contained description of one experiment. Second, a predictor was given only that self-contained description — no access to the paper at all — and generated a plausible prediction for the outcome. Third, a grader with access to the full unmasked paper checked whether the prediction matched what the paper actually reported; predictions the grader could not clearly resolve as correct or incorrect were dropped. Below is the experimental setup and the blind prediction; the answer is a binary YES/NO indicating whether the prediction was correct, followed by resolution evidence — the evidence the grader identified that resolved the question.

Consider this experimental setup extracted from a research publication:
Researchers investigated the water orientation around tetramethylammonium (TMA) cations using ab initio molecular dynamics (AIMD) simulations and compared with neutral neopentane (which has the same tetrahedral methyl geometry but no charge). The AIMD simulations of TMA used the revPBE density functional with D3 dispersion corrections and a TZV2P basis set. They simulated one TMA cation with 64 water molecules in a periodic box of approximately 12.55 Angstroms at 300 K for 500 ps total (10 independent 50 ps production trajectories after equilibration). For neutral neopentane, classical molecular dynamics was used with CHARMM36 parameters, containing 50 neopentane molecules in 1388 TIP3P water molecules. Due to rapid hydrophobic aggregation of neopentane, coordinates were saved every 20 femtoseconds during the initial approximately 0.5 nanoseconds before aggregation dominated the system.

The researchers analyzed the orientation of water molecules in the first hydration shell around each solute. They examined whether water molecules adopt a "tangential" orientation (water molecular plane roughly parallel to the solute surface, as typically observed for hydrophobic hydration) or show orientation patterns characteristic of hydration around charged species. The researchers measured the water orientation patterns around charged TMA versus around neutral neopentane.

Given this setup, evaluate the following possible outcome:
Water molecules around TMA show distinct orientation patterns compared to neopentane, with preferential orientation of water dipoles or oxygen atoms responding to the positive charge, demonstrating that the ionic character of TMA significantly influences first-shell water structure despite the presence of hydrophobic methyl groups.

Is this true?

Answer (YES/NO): YES